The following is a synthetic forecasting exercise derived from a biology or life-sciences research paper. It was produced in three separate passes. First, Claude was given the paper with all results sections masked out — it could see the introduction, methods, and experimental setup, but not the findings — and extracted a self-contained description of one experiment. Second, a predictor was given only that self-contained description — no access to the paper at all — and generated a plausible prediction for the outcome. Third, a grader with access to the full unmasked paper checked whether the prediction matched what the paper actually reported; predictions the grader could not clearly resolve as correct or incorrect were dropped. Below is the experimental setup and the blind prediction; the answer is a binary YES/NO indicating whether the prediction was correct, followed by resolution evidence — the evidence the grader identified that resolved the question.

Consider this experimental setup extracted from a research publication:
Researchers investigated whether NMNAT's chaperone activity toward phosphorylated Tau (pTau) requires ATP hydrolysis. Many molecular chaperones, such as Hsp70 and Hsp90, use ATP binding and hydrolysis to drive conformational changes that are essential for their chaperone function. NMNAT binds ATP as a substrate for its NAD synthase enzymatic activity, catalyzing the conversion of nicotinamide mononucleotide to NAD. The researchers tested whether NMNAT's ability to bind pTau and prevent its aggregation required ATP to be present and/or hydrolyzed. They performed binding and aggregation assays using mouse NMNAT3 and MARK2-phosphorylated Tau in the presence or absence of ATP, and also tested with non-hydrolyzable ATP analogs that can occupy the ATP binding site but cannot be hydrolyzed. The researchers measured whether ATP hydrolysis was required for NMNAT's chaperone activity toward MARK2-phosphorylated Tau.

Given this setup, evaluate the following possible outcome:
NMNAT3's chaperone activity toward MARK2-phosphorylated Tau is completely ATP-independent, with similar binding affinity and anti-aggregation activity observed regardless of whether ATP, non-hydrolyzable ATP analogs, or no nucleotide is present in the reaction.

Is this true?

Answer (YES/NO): NO